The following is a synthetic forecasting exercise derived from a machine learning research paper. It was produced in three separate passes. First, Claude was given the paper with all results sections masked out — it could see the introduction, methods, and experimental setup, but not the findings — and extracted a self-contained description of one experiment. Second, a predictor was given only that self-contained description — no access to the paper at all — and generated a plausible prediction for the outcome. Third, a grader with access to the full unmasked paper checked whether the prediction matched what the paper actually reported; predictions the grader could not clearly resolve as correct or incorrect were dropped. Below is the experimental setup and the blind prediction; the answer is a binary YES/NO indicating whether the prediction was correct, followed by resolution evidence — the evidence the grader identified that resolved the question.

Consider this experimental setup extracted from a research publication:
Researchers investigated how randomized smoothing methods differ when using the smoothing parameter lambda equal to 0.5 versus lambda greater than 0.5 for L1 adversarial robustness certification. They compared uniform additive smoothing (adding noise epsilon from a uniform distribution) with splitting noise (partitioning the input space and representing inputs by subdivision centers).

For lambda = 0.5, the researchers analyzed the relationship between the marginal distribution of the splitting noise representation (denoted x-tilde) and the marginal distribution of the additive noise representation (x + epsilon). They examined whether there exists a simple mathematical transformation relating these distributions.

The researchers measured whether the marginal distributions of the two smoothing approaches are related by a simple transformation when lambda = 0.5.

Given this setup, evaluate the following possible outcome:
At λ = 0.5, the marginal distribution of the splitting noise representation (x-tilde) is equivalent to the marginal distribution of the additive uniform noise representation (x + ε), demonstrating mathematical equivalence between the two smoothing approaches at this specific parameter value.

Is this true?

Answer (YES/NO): NO